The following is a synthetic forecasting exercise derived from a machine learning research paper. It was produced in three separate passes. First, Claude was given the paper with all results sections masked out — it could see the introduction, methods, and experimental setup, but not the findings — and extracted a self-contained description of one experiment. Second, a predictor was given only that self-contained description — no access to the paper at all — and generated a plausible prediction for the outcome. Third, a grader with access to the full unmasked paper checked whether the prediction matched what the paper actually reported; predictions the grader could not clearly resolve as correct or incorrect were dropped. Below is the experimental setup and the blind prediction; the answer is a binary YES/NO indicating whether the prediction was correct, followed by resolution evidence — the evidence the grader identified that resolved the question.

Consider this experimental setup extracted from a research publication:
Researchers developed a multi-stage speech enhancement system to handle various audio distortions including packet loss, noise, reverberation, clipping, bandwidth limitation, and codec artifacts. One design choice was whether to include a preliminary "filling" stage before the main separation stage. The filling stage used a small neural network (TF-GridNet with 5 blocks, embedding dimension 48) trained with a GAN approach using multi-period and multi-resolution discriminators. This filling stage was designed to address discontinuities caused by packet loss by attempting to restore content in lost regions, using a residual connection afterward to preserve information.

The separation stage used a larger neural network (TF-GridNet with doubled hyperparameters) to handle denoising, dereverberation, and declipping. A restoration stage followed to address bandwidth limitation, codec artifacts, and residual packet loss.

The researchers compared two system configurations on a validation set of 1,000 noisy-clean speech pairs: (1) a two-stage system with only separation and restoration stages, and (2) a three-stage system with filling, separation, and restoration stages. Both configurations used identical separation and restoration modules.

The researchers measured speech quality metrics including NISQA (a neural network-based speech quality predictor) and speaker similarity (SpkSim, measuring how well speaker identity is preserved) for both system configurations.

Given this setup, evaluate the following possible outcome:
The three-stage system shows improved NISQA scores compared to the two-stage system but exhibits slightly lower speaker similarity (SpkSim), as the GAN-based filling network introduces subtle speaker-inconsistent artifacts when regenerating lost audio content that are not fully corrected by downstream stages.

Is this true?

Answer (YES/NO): NO